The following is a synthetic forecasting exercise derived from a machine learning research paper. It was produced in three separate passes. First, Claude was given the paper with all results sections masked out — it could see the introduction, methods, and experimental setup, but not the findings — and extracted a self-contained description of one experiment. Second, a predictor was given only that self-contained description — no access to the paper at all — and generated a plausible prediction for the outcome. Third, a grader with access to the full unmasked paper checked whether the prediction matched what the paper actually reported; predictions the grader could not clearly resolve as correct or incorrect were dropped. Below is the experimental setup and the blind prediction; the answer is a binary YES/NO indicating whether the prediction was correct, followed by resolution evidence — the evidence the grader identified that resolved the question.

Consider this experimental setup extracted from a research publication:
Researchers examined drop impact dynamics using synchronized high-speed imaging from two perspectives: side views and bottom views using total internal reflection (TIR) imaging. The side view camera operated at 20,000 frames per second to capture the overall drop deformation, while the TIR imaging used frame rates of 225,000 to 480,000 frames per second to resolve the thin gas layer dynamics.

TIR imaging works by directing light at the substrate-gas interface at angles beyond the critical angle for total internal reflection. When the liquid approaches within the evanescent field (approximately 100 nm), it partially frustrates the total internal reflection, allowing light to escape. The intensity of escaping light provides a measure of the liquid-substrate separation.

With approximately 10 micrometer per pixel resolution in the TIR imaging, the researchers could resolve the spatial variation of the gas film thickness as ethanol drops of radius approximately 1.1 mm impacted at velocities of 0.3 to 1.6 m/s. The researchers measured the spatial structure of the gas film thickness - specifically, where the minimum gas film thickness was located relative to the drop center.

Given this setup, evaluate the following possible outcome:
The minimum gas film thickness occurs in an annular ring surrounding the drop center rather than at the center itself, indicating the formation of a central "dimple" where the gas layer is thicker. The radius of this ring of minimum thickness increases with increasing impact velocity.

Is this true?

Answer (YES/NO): YES